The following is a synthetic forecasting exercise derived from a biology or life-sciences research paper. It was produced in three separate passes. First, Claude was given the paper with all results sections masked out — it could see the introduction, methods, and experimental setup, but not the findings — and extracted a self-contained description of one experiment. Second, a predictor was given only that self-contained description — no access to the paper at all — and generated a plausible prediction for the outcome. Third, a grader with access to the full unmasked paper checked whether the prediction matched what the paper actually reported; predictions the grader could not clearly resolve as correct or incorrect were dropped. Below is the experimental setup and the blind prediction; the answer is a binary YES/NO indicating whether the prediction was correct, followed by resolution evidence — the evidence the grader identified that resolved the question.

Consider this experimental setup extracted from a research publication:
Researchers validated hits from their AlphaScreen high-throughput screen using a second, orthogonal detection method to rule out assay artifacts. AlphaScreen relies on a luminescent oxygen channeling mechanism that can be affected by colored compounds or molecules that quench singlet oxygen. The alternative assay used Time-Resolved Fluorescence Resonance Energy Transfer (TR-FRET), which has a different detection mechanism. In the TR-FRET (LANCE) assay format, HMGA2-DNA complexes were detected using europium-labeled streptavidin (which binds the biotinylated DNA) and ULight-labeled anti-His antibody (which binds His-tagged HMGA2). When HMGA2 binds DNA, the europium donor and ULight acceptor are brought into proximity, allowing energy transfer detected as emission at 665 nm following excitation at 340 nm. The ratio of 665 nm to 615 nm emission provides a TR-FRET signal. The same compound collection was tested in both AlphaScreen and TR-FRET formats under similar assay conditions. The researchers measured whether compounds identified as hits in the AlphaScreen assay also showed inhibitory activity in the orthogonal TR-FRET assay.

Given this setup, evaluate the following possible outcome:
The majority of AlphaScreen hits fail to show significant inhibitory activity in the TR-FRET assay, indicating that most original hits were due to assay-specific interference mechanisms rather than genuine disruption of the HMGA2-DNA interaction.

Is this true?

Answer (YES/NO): YES